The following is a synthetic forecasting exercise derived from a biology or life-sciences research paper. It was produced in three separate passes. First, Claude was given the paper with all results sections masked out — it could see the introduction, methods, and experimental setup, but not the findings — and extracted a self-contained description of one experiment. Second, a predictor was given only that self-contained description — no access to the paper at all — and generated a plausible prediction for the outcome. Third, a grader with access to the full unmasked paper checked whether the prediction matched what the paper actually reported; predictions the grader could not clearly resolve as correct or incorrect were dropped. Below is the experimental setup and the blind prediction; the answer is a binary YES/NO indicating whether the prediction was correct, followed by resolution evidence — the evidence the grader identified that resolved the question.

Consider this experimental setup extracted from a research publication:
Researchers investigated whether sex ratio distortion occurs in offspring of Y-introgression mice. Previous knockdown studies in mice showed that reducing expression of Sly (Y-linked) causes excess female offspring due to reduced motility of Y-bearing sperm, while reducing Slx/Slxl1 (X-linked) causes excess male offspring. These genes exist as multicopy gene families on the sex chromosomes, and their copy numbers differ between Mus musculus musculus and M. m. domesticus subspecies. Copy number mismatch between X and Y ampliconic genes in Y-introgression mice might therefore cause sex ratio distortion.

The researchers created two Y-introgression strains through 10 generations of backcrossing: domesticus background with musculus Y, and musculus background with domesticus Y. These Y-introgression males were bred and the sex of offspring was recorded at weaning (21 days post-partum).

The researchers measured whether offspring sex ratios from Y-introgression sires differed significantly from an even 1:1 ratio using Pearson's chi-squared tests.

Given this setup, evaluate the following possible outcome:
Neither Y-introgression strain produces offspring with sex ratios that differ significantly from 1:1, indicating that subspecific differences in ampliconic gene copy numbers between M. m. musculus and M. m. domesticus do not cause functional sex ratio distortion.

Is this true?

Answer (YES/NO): YES